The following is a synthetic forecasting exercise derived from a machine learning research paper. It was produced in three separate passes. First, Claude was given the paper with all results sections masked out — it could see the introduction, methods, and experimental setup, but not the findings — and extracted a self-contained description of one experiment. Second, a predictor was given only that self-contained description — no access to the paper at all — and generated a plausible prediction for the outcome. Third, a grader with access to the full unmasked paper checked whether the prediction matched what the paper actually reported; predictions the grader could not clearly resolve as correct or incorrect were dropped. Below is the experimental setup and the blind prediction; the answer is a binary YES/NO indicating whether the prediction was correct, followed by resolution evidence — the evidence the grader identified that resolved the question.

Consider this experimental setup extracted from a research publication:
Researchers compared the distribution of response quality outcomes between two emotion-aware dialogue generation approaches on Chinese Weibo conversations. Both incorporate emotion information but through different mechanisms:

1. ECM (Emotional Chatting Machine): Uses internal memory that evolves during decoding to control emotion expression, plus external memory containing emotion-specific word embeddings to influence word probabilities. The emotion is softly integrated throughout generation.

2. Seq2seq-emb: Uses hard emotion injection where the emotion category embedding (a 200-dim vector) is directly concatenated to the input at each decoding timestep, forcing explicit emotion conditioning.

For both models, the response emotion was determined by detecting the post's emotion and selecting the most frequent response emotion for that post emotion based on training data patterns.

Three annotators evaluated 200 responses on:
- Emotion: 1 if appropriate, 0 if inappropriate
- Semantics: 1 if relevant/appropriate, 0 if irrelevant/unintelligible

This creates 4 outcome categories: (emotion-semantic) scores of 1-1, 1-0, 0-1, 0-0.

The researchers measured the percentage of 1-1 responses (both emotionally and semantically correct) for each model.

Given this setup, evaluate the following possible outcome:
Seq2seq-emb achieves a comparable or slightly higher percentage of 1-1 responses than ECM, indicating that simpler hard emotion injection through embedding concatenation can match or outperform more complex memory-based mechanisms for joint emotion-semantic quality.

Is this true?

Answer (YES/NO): NO